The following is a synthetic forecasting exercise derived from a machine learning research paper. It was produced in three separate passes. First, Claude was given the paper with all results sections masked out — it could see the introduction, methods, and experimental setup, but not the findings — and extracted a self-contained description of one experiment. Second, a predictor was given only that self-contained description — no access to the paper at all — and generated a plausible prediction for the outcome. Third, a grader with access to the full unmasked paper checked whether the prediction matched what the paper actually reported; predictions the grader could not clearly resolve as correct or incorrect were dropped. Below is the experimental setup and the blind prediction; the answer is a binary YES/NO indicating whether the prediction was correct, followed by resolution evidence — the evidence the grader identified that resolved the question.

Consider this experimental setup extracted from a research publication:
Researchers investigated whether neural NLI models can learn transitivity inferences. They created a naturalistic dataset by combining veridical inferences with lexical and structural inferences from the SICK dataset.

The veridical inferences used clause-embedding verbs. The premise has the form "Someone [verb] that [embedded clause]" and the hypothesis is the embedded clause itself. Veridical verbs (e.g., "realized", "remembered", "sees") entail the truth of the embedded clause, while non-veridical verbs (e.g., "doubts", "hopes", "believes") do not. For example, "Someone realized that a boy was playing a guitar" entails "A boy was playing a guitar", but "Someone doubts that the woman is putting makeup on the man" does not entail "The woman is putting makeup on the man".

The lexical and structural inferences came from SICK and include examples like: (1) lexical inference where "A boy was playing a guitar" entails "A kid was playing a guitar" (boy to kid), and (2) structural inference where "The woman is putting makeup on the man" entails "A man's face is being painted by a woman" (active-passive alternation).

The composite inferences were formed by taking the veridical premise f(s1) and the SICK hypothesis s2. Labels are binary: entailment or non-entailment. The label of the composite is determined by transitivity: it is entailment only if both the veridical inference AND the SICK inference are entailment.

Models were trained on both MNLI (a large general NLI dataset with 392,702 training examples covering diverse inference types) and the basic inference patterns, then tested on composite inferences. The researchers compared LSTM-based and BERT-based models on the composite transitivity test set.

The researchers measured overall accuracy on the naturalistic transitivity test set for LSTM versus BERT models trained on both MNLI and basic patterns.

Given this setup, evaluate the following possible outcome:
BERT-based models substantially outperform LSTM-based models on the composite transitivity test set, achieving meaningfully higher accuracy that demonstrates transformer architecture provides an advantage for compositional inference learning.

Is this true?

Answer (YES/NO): NO